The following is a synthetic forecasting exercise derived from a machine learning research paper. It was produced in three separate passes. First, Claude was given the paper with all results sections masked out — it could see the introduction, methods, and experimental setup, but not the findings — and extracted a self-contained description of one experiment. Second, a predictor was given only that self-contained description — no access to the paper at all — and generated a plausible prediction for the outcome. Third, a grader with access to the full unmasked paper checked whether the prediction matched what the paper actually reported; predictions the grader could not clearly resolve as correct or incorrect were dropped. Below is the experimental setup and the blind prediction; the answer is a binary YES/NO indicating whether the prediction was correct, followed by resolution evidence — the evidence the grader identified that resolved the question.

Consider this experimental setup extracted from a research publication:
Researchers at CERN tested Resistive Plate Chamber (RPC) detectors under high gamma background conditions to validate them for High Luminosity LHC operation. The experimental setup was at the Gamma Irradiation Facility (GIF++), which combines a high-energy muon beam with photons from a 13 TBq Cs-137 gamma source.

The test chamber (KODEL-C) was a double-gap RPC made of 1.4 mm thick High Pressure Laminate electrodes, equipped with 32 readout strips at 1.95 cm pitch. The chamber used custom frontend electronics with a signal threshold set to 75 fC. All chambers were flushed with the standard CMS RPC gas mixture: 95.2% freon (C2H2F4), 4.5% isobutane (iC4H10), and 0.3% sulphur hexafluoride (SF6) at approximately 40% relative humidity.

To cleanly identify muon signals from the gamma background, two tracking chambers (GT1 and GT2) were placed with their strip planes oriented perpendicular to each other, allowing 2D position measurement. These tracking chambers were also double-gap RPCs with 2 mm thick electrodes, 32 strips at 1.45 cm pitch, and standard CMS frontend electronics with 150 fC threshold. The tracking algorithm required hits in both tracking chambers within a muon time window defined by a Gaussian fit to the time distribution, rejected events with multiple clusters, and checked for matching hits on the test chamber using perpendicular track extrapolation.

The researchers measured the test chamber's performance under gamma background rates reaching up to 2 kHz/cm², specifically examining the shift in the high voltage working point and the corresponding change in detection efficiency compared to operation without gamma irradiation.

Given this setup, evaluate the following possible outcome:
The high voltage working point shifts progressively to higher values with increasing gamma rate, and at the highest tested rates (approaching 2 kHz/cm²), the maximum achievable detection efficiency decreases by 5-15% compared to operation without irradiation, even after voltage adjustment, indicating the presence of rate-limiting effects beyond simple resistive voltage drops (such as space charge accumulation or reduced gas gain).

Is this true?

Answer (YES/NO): YES